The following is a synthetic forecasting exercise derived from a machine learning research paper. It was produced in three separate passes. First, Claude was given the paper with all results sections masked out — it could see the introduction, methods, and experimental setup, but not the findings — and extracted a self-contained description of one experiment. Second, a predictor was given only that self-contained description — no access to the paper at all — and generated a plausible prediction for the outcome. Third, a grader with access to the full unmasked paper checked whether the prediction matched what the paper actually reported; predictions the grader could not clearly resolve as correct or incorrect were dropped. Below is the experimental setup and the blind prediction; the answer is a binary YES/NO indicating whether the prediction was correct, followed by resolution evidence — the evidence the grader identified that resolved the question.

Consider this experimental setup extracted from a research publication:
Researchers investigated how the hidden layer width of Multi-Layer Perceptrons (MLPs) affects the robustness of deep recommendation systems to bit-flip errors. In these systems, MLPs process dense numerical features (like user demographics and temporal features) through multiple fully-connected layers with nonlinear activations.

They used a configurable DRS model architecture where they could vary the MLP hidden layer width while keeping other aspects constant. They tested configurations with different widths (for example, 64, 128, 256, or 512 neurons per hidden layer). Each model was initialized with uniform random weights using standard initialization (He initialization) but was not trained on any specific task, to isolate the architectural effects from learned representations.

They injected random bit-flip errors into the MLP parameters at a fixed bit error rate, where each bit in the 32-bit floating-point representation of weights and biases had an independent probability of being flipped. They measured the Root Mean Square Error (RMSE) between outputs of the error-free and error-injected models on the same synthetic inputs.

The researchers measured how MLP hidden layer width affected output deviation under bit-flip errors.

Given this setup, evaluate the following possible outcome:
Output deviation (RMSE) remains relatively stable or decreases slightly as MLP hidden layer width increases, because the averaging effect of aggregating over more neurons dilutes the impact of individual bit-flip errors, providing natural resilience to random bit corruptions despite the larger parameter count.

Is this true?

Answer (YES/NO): NO